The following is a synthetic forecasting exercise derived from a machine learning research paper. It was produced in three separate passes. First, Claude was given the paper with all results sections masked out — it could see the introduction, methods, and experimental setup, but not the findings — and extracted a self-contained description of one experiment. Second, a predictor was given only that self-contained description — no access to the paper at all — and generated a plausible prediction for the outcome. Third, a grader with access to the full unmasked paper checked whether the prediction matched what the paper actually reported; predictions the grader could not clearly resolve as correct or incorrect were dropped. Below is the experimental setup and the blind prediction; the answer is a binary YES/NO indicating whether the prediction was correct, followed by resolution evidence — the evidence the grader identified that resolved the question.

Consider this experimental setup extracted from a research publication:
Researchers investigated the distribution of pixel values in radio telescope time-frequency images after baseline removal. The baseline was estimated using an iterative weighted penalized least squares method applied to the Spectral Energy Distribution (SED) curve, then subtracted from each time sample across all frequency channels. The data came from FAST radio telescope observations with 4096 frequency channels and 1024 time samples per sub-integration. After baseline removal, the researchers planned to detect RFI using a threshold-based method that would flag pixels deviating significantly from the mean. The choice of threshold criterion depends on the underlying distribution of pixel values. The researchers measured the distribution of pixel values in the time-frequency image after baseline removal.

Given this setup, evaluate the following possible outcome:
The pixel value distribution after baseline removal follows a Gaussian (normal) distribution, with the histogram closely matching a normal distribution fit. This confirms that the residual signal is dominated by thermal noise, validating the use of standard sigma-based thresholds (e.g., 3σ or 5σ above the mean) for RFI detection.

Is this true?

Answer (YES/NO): YES